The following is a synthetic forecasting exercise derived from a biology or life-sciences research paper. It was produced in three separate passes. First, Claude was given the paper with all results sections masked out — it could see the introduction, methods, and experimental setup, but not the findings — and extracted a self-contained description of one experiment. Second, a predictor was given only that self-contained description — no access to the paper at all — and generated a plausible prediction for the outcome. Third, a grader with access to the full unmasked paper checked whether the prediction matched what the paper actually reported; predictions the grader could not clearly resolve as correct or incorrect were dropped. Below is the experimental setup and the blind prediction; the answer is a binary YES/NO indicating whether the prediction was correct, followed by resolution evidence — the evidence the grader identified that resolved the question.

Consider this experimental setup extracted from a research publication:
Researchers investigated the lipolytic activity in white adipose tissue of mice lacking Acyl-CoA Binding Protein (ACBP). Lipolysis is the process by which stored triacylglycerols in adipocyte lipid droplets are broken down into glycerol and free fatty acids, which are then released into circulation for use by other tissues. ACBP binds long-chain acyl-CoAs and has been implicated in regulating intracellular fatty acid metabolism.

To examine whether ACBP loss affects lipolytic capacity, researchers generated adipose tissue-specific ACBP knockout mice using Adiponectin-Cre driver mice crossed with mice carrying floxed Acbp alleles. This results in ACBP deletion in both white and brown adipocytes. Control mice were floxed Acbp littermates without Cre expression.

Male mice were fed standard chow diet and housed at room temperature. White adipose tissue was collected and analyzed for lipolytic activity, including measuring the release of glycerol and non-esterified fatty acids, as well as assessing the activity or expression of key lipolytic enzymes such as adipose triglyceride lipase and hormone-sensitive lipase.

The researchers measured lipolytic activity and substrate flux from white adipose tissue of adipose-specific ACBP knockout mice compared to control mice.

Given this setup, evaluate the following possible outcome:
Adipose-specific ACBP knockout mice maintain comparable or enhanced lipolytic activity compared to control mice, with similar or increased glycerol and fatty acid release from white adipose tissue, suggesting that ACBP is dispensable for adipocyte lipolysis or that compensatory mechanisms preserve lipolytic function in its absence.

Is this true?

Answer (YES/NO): YES